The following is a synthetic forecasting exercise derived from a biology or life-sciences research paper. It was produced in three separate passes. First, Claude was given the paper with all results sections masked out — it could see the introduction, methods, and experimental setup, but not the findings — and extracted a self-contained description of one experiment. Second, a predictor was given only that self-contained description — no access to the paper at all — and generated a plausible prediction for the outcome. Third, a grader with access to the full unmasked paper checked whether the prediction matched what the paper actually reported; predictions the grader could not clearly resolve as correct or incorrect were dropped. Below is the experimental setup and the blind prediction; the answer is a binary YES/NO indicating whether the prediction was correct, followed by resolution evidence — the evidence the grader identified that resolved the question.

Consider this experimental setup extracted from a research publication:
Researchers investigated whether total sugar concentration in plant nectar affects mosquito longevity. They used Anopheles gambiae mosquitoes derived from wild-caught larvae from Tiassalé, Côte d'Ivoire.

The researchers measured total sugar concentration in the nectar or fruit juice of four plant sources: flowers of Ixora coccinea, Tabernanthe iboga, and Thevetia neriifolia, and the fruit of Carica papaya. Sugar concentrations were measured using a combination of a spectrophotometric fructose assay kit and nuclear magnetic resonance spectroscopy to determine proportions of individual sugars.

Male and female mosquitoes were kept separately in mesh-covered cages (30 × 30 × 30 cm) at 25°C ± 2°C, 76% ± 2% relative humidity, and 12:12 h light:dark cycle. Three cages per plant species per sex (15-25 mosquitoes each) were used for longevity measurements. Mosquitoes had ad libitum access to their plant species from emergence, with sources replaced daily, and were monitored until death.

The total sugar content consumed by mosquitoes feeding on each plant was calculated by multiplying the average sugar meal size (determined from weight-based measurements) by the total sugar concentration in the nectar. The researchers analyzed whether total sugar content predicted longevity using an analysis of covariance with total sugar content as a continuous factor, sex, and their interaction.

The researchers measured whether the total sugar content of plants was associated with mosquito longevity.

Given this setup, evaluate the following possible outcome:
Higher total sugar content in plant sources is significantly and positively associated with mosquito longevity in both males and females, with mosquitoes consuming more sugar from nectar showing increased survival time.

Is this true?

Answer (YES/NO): NO